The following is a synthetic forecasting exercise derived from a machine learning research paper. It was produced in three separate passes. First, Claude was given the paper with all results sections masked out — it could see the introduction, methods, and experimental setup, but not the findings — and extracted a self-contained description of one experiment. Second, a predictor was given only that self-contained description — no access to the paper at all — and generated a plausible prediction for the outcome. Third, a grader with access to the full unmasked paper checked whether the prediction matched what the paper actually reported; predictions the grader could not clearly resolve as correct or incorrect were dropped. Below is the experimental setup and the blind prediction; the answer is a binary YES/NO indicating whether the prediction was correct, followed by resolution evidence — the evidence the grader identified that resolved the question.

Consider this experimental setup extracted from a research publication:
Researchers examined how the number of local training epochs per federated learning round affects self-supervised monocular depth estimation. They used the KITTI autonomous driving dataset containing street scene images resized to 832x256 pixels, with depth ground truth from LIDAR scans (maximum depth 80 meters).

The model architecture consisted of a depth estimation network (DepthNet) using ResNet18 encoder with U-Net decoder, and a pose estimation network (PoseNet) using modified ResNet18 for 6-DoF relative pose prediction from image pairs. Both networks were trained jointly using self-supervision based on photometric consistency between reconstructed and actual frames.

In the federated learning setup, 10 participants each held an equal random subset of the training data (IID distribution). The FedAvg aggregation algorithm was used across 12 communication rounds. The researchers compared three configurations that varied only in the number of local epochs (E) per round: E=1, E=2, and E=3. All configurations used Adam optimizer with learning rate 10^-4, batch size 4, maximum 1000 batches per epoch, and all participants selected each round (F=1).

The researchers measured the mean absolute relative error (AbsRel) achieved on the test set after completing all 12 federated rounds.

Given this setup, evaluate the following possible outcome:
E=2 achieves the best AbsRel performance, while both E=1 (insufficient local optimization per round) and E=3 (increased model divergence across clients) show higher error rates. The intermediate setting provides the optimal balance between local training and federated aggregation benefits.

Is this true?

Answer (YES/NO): NO